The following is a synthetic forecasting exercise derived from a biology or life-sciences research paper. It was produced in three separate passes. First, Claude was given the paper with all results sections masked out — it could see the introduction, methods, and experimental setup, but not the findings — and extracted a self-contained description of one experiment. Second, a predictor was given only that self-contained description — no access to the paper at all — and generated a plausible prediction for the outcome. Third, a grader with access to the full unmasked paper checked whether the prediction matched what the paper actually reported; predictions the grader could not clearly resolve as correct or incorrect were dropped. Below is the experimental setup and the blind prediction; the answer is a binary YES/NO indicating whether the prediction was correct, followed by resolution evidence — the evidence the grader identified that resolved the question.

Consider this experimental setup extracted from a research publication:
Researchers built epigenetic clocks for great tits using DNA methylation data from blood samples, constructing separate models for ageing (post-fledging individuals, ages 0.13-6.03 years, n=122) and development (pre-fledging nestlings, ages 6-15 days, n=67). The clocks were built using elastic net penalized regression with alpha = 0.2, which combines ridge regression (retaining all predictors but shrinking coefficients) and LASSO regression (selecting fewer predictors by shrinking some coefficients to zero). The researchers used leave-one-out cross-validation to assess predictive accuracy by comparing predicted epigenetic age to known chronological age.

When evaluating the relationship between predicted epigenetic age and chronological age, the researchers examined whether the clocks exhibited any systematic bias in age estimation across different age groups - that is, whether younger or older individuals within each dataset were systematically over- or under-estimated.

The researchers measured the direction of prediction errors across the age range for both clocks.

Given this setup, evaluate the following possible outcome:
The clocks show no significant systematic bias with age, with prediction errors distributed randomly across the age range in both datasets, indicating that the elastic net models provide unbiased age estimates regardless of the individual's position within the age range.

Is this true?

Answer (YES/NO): NO